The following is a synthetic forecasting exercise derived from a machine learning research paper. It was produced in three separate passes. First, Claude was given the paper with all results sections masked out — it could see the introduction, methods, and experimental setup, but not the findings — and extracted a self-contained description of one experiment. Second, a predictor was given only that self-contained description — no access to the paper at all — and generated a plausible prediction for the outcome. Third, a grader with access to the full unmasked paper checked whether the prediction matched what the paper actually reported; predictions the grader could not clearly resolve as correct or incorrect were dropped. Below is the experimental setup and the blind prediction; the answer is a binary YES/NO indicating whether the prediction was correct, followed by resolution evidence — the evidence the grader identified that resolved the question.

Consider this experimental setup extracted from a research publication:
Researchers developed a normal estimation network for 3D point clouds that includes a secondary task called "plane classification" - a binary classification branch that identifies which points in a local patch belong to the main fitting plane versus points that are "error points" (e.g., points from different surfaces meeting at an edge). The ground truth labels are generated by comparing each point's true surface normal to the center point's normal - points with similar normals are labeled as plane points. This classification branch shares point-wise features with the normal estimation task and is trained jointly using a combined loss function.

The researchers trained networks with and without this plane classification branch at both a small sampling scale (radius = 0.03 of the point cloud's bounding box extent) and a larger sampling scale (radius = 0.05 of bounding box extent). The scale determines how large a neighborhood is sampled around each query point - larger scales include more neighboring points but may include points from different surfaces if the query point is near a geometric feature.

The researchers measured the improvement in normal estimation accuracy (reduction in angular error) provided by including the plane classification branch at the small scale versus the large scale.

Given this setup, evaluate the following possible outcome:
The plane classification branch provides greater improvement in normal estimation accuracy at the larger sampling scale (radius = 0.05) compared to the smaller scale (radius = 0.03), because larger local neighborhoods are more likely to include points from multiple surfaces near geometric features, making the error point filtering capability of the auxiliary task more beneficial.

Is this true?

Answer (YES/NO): YES